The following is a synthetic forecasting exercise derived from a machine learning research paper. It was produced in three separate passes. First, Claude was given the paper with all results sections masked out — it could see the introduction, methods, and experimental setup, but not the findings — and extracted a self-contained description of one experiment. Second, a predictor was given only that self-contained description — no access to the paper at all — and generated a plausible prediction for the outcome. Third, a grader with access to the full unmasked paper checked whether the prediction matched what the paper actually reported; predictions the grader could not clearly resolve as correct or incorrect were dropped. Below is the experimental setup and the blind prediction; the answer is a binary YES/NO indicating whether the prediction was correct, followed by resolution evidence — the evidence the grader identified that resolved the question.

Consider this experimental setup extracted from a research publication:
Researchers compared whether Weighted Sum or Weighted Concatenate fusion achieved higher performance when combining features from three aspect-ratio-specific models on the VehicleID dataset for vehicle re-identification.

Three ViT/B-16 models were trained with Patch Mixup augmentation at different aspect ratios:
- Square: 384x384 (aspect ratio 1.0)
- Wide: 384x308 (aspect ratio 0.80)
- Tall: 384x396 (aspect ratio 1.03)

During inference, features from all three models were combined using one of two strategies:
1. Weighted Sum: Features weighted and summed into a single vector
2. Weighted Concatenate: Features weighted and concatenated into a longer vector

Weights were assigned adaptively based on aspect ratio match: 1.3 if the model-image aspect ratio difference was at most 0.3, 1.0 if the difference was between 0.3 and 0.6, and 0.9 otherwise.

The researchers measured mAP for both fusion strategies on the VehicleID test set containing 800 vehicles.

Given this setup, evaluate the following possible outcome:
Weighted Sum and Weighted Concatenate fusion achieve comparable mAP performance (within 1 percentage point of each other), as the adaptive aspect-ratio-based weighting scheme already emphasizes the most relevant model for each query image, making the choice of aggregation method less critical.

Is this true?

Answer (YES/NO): YES